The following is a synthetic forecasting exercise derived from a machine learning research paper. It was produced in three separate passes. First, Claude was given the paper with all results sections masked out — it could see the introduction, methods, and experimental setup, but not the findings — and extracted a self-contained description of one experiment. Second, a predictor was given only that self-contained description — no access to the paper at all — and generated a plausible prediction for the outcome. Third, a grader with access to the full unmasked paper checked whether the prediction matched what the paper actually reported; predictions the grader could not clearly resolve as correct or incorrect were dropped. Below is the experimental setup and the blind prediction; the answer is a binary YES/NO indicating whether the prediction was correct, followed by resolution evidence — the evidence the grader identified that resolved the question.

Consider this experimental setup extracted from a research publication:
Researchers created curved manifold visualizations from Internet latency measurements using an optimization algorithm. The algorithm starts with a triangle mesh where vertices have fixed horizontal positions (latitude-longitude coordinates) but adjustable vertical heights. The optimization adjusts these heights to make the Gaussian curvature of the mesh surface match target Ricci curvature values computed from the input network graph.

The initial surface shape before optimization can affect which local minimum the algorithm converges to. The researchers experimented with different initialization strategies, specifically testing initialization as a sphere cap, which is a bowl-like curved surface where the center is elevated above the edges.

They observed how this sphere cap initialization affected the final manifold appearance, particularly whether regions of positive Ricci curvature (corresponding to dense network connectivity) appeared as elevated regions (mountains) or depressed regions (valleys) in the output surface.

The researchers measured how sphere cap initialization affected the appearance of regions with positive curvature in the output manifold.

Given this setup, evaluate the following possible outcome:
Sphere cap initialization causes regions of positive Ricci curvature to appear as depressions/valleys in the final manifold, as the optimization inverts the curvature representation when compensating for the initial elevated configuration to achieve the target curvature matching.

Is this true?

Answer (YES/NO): NO